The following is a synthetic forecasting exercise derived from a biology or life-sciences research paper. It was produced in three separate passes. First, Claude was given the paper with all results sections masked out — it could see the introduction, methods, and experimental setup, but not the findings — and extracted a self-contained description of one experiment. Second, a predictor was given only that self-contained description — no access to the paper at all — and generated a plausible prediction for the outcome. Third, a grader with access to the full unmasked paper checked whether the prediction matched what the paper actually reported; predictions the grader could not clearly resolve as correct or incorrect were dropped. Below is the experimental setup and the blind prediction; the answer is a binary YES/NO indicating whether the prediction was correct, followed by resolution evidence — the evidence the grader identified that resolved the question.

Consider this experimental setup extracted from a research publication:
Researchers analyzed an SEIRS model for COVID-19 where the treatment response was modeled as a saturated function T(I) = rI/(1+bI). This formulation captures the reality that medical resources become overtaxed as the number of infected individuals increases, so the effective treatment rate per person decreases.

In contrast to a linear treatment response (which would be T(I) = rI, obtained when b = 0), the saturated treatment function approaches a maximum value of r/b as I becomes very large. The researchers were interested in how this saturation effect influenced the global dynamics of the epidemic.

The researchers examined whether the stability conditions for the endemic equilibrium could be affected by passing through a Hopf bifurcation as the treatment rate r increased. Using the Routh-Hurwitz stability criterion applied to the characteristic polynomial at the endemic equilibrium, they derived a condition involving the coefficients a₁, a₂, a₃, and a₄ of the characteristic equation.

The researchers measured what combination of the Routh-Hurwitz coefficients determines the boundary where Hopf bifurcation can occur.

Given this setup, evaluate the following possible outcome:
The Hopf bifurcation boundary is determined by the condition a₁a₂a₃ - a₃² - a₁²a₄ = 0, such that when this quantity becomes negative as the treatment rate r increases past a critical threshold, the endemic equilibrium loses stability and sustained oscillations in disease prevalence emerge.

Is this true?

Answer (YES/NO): YES